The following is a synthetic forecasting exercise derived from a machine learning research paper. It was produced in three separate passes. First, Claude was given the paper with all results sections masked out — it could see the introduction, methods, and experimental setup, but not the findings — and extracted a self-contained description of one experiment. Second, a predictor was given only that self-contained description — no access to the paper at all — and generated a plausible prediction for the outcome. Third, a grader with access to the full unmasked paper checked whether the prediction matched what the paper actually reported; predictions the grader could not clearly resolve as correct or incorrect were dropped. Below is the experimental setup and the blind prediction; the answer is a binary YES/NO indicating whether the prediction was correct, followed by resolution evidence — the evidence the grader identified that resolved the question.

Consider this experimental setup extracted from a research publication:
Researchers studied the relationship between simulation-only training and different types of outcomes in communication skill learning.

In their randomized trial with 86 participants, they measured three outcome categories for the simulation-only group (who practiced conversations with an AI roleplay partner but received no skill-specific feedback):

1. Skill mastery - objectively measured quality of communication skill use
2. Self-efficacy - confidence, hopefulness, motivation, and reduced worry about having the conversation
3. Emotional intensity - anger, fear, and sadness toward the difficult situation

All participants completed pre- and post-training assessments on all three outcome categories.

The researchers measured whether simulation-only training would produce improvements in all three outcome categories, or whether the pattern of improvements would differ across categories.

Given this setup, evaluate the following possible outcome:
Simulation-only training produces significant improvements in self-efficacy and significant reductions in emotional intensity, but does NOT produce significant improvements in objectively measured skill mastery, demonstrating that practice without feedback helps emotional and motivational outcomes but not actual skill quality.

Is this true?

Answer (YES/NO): YES